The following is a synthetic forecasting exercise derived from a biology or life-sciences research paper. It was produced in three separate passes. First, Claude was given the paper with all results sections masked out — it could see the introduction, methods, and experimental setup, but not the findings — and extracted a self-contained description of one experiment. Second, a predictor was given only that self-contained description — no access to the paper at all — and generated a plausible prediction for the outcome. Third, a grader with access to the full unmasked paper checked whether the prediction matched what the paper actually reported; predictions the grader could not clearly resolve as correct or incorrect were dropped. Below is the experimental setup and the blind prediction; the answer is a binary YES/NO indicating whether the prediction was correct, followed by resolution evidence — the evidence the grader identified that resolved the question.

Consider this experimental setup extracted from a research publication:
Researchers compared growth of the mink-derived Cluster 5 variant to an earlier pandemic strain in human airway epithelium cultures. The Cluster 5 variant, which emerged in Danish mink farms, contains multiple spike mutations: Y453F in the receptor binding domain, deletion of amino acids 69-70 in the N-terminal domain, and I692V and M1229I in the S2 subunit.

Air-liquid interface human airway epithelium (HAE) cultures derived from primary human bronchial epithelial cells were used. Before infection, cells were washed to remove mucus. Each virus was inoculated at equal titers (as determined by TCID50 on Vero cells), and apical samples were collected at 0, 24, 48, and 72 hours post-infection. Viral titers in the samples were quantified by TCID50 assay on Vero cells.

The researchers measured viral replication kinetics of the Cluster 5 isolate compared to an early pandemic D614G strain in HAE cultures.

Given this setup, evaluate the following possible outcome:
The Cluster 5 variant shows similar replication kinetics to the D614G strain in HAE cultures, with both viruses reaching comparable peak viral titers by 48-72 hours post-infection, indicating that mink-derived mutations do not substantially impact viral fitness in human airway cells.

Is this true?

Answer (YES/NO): NO